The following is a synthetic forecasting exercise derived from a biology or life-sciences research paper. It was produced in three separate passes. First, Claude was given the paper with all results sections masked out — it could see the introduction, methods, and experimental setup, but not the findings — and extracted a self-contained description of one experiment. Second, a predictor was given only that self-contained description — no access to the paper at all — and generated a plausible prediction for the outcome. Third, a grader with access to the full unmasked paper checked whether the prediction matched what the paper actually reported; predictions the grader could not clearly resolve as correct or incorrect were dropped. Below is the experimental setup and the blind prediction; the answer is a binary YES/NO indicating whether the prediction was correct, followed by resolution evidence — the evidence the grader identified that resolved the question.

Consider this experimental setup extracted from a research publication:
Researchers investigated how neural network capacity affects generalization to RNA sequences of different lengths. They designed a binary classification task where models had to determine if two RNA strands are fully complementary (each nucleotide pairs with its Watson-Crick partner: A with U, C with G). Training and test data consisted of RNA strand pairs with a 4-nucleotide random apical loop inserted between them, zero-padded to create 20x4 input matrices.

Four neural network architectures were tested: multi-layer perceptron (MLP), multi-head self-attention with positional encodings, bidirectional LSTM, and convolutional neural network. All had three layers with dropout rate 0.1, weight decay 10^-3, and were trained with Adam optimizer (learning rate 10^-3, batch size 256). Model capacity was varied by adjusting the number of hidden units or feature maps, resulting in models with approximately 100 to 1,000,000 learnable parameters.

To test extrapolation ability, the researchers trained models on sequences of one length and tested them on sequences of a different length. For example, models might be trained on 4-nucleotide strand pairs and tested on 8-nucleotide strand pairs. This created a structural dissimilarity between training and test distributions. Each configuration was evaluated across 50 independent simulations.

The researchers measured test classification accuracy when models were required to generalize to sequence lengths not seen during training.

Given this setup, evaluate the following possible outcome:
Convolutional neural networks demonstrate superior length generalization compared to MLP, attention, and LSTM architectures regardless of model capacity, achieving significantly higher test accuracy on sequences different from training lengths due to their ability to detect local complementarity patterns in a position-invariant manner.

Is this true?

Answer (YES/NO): NO